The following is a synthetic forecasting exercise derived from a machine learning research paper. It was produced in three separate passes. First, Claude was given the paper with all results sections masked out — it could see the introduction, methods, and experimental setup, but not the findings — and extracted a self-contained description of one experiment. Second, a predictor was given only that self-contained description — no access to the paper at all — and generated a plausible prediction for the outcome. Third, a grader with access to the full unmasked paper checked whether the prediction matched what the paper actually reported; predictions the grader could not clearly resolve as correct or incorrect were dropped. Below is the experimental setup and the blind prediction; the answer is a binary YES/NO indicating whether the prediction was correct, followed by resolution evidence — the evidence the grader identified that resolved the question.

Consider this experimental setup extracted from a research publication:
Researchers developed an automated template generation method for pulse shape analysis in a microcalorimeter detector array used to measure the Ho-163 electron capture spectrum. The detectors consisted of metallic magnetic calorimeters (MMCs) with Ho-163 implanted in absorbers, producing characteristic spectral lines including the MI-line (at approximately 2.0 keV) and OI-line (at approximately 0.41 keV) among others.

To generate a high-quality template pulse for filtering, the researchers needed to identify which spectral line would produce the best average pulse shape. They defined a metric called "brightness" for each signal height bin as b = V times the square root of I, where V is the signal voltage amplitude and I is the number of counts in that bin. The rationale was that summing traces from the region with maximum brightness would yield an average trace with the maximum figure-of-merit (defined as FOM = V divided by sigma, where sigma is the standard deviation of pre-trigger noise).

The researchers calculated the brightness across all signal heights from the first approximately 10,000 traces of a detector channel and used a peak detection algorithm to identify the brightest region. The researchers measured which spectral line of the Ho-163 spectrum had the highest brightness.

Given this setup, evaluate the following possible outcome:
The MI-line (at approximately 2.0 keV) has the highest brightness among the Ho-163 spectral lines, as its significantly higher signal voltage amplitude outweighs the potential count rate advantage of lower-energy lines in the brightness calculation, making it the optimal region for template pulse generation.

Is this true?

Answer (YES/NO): YES